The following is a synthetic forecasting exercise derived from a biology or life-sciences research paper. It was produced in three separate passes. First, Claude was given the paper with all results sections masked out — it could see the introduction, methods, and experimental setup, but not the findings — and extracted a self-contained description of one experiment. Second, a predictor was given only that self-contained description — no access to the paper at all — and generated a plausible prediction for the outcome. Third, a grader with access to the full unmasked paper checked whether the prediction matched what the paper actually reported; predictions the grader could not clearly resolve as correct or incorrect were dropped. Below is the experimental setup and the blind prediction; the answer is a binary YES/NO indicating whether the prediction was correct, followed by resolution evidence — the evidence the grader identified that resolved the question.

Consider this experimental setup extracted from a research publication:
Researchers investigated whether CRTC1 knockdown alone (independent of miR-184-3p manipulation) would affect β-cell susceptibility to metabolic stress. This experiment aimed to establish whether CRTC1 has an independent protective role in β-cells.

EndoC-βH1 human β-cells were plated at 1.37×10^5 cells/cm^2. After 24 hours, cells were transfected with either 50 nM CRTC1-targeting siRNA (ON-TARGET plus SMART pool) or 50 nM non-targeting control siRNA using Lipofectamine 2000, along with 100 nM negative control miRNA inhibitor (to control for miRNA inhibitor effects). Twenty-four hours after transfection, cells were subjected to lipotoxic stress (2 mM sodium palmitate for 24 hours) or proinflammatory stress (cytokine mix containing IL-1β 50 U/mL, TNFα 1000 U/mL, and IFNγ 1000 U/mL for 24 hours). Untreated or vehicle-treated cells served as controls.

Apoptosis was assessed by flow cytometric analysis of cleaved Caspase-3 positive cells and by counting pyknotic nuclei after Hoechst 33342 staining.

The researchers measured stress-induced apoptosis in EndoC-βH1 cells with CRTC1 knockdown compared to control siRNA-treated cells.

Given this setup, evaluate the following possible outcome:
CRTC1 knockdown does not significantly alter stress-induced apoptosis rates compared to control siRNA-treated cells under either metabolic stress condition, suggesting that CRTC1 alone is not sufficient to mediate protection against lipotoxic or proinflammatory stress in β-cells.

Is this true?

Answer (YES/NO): NO